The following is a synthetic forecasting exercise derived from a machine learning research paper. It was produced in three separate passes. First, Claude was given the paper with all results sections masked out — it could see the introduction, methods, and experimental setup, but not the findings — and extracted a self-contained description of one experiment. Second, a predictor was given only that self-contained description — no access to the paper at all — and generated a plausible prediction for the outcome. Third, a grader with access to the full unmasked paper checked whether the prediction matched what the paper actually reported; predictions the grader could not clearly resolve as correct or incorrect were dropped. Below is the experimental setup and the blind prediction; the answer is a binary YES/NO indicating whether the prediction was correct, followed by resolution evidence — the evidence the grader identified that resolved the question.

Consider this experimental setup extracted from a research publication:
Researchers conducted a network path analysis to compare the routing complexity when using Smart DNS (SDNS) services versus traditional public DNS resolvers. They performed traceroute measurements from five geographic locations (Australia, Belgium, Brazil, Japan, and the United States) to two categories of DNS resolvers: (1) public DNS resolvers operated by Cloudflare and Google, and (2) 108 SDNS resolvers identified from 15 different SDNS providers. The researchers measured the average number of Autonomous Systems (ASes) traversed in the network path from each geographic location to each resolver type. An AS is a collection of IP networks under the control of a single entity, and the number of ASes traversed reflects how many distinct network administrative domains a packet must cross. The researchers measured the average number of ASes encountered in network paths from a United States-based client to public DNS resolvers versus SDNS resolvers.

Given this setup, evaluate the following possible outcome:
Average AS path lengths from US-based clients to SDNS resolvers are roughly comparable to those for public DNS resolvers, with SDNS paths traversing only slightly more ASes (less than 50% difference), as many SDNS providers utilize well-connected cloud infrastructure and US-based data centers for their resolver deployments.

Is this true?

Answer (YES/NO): NO